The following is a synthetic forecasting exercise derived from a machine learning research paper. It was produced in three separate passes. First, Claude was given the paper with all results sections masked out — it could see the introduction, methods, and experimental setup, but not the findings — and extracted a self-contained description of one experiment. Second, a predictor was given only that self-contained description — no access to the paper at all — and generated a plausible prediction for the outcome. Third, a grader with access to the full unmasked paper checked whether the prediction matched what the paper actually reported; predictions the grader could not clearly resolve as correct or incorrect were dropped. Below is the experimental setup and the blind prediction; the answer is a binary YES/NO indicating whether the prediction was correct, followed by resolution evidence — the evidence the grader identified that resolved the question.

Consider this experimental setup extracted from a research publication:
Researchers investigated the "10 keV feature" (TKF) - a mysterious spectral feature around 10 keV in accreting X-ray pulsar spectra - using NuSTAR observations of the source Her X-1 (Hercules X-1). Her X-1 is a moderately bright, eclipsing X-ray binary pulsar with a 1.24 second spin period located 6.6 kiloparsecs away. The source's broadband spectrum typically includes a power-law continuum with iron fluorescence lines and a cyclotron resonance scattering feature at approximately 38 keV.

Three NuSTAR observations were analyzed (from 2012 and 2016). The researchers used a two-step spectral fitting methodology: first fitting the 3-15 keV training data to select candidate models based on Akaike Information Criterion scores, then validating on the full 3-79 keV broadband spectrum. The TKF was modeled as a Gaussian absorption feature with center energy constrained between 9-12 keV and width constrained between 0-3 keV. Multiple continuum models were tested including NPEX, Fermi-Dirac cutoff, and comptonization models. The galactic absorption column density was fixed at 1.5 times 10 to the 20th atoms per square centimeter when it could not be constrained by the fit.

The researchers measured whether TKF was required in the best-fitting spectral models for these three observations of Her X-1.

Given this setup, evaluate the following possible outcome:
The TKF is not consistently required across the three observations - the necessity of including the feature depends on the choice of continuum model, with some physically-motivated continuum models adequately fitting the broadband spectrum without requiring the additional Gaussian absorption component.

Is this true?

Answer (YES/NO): YES